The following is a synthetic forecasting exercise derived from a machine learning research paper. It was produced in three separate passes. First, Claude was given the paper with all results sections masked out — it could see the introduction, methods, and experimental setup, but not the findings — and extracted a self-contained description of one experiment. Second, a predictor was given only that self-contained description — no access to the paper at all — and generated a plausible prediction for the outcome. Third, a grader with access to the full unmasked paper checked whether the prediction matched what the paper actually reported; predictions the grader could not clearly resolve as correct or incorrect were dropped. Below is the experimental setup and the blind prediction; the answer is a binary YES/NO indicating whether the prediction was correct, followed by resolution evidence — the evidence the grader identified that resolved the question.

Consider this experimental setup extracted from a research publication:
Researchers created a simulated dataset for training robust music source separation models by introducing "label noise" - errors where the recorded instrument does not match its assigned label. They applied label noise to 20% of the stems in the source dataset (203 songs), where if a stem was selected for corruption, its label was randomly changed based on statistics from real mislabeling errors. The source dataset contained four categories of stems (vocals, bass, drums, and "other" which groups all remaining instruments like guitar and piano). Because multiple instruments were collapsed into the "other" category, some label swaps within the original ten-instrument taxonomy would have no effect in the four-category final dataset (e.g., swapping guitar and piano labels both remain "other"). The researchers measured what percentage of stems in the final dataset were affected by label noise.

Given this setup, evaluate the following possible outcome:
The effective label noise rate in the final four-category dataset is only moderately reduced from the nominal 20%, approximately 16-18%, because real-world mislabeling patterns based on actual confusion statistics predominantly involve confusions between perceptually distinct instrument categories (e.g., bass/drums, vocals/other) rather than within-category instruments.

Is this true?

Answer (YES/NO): NO